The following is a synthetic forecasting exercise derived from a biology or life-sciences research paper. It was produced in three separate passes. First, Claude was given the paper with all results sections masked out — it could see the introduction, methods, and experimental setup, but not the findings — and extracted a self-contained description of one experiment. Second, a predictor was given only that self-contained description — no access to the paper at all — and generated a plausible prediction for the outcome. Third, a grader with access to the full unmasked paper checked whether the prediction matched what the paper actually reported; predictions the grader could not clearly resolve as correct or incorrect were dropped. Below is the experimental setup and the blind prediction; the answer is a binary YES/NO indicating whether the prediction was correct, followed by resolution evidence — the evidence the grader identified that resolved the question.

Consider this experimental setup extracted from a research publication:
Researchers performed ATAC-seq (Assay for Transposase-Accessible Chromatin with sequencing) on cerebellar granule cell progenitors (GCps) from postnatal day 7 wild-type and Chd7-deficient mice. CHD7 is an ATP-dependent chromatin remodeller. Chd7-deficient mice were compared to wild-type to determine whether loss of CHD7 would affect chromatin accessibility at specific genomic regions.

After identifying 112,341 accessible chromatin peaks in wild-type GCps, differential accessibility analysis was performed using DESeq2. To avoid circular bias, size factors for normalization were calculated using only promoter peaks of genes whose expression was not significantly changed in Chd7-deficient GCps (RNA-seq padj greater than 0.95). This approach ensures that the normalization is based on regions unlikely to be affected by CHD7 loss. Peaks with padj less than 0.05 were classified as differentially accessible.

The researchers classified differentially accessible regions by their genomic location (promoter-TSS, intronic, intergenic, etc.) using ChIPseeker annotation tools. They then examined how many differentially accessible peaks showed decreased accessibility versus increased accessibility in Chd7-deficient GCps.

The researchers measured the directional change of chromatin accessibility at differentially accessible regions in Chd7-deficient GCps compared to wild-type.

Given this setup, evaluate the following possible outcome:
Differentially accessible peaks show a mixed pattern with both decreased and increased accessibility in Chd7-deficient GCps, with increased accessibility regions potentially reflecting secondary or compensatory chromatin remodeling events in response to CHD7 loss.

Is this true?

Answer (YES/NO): NO